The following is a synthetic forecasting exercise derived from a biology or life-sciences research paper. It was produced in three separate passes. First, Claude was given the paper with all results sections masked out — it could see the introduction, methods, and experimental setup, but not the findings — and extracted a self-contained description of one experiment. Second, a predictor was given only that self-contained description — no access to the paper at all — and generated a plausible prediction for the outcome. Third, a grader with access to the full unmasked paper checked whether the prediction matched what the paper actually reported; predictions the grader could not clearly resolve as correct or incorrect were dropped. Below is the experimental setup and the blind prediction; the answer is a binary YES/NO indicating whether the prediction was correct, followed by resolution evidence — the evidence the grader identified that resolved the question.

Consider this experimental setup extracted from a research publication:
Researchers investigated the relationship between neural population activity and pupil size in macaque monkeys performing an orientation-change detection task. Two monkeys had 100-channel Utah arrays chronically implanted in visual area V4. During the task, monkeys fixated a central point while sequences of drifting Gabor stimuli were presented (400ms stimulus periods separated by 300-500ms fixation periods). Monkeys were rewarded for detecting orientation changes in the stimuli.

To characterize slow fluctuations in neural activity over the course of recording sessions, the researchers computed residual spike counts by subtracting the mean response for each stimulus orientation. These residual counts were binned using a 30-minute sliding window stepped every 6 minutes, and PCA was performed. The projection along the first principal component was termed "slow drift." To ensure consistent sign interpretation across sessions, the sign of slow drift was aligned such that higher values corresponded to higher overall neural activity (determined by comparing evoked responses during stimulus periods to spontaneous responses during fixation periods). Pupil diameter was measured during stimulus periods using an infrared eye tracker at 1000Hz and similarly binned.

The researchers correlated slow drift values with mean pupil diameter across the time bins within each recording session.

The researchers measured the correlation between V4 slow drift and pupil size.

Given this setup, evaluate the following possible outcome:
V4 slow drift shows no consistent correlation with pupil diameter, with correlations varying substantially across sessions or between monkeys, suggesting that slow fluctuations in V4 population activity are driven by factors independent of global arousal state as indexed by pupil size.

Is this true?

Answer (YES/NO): NO